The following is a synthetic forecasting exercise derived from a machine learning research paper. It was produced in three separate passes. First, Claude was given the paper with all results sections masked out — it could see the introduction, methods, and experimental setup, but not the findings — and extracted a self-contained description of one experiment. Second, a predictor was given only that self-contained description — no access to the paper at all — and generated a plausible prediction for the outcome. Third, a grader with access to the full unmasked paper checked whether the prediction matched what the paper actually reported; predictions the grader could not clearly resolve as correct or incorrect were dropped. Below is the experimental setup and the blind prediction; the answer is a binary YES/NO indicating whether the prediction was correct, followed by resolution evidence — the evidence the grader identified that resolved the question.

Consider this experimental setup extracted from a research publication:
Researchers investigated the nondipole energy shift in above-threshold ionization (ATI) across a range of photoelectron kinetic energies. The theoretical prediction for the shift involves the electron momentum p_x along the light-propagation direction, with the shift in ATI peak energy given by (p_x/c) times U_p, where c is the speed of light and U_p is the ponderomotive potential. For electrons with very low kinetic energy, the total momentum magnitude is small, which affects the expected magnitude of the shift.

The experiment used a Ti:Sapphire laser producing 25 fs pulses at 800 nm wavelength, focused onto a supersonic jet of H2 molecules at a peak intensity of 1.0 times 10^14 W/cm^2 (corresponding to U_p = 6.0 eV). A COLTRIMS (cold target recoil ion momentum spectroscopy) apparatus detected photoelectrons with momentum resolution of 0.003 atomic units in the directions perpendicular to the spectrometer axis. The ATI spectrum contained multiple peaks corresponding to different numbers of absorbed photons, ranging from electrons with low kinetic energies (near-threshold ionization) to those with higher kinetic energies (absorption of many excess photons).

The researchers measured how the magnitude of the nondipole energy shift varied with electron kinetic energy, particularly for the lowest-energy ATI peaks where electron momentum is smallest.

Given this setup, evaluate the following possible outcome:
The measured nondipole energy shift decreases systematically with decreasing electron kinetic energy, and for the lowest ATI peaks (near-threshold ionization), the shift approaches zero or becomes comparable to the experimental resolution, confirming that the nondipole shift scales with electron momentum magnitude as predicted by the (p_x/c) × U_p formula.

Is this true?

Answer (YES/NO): NO